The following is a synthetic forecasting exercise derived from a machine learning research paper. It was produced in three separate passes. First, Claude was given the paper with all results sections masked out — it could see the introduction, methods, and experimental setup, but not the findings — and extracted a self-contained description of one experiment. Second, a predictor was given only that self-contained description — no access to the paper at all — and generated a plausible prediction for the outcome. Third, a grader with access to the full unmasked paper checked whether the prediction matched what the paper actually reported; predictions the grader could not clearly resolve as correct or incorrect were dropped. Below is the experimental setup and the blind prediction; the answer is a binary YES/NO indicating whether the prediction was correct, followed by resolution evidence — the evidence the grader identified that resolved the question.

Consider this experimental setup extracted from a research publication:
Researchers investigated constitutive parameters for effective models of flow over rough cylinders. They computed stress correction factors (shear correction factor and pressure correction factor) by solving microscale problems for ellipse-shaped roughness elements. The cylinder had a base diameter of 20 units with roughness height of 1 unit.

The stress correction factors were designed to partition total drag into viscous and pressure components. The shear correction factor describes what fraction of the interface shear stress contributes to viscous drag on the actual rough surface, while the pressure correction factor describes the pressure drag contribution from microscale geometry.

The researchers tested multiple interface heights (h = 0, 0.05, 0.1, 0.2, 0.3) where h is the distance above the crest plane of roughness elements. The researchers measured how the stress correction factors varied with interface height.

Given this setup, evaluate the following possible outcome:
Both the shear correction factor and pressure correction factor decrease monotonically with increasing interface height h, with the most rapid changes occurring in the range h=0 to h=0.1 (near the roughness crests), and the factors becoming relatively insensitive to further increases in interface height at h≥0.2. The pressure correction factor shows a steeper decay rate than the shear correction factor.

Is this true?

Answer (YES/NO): NO